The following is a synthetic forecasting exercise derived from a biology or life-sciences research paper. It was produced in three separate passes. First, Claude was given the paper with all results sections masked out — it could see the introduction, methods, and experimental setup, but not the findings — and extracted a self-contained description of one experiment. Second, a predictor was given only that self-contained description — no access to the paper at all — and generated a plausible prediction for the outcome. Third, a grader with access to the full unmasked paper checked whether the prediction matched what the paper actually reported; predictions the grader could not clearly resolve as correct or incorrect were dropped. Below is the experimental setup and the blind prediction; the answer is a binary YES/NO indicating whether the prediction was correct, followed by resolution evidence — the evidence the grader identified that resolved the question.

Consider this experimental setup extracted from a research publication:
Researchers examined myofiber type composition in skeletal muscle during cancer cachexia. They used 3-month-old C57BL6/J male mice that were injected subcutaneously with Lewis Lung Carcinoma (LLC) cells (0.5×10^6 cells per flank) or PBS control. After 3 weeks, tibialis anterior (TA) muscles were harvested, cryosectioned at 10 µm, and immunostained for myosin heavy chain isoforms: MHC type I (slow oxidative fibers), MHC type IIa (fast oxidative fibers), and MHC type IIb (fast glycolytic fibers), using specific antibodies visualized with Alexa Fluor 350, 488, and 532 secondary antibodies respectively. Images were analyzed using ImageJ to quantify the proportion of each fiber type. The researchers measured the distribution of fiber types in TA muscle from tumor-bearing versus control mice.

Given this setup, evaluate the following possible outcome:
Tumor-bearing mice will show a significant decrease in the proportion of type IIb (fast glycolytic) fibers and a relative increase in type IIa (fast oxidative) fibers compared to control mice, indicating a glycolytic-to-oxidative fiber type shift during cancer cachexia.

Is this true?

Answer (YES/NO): NO